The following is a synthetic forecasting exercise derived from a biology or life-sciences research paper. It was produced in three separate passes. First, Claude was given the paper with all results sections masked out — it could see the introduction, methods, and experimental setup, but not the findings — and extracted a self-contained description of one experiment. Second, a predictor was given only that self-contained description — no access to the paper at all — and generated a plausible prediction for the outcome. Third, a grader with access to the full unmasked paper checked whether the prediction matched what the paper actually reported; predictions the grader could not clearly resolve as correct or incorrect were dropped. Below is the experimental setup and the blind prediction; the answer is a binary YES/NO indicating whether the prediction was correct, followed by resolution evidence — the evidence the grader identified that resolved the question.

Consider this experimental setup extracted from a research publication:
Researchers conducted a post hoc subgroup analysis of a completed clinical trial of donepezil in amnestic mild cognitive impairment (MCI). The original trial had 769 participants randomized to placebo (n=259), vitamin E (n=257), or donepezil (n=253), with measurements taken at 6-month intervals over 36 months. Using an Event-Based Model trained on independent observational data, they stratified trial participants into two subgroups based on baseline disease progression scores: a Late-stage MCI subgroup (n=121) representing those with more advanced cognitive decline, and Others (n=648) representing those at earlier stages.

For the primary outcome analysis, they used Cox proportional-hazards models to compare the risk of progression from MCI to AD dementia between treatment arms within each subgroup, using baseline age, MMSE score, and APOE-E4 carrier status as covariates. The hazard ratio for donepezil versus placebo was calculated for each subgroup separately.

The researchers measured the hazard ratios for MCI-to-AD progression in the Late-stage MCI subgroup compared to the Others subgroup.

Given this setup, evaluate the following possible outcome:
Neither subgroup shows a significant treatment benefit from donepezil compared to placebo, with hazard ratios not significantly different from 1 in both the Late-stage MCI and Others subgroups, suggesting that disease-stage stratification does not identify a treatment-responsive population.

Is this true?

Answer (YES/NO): NO